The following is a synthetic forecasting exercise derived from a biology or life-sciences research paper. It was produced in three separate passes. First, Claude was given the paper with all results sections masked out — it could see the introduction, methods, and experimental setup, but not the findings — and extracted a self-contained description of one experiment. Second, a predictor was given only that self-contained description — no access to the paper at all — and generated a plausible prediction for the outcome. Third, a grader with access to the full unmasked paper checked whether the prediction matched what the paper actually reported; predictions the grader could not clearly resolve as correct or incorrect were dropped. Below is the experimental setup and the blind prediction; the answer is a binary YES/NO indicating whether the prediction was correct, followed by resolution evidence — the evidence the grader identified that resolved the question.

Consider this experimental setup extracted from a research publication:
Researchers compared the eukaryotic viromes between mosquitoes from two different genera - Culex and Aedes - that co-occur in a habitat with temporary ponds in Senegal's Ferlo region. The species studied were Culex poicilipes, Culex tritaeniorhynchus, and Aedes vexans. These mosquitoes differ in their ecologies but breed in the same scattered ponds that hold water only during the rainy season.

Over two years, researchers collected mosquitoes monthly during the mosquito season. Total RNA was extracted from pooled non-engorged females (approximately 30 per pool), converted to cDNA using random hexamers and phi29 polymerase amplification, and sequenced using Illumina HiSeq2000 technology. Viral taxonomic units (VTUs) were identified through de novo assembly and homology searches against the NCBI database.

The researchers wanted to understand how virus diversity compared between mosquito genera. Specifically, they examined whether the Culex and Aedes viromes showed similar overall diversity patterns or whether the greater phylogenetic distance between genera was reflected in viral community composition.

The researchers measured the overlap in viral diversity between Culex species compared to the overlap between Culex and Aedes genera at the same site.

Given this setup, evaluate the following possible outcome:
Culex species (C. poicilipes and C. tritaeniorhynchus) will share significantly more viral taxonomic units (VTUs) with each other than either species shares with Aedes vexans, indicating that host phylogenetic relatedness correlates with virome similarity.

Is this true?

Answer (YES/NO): YES